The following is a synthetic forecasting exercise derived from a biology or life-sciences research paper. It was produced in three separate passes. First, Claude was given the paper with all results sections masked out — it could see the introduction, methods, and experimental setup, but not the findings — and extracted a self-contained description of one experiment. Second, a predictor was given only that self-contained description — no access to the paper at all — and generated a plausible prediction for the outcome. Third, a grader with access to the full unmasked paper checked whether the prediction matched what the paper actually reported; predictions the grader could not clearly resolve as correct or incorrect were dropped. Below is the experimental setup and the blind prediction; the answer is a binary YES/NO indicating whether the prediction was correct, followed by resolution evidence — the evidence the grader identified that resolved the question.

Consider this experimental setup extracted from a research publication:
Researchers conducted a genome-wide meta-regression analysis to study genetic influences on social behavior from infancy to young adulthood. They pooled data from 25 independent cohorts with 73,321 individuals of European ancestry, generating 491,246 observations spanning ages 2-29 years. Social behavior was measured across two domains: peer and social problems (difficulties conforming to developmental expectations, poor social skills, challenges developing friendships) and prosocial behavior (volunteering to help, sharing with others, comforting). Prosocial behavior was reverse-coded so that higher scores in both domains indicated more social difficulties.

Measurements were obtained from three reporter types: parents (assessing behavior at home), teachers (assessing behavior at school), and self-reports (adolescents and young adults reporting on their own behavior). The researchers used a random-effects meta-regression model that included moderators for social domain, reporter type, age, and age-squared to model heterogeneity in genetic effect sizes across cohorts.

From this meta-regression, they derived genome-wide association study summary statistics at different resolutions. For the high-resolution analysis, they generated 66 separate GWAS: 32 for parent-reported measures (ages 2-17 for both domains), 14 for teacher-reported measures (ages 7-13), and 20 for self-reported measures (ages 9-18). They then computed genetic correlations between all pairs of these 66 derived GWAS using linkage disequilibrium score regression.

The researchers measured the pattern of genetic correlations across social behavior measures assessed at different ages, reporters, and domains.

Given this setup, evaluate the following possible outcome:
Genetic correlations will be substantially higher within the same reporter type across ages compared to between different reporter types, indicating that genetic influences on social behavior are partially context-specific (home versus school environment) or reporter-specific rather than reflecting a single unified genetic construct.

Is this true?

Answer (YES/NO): YES